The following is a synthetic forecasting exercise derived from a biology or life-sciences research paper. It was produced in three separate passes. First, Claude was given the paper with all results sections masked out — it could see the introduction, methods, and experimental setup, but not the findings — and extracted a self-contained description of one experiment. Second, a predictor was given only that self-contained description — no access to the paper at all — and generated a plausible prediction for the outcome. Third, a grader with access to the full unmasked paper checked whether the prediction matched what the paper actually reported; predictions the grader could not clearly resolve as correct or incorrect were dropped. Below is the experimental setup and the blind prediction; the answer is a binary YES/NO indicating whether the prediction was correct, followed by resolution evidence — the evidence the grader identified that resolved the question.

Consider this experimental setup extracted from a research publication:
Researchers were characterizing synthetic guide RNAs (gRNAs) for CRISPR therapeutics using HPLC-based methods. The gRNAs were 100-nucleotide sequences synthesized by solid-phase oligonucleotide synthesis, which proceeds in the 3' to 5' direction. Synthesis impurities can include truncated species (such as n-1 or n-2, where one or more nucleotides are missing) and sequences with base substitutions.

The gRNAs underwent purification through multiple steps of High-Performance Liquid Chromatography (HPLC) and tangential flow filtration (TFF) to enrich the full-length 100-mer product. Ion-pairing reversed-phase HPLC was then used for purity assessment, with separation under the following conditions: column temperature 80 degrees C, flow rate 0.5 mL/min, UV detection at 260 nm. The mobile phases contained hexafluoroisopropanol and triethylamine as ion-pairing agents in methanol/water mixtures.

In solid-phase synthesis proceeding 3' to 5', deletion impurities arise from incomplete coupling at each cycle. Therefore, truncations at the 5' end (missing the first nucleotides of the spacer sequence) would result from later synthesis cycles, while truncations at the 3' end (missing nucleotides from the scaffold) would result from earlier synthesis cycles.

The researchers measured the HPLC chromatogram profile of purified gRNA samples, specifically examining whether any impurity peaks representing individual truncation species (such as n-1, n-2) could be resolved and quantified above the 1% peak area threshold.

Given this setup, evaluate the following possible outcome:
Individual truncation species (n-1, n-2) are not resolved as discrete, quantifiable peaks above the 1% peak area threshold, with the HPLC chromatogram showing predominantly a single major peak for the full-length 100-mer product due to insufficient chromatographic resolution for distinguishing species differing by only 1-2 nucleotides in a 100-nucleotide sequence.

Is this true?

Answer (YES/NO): YES